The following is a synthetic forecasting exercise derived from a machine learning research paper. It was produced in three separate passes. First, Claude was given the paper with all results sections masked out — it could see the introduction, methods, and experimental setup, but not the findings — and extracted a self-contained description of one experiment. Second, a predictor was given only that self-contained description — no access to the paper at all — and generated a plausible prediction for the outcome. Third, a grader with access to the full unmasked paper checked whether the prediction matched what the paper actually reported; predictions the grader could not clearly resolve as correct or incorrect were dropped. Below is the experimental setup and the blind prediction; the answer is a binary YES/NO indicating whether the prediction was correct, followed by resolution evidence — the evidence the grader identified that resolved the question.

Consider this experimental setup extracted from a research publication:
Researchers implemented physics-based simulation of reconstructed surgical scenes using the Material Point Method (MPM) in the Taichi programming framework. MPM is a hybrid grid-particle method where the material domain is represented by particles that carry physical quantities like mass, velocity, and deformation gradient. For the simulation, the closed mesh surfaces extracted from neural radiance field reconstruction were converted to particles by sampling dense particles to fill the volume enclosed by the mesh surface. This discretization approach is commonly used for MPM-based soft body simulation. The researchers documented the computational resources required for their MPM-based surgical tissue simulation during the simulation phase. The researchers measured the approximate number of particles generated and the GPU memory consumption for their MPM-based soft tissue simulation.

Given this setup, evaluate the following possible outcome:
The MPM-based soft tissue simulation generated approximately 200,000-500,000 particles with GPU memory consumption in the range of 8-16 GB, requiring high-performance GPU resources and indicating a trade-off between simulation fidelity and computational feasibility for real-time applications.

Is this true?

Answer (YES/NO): NO